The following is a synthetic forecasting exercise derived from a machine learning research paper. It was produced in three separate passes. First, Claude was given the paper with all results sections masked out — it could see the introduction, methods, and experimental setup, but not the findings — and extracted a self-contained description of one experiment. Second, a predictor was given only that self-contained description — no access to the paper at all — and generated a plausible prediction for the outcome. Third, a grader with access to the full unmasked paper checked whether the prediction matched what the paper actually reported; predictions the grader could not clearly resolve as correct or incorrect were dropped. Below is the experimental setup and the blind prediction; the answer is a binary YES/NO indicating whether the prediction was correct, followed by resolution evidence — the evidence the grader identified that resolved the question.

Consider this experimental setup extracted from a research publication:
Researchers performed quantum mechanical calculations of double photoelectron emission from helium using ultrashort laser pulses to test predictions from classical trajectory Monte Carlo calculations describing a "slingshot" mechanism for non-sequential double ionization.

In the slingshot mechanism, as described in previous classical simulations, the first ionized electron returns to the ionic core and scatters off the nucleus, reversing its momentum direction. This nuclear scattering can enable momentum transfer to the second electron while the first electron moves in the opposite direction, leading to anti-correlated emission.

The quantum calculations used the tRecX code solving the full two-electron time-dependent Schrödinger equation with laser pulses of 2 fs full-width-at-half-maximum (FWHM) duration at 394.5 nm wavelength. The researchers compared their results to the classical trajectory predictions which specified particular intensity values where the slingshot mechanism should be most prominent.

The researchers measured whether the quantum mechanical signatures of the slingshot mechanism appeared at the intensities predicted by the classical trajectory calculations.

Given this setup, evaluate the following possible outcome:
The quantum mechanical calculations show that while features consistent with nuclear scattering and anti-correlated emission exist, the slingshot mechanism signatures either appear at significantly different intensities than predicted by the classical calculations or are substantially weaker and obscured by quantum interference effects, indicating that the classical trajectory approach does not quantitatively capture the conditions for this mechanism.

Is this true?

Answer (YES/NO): YES